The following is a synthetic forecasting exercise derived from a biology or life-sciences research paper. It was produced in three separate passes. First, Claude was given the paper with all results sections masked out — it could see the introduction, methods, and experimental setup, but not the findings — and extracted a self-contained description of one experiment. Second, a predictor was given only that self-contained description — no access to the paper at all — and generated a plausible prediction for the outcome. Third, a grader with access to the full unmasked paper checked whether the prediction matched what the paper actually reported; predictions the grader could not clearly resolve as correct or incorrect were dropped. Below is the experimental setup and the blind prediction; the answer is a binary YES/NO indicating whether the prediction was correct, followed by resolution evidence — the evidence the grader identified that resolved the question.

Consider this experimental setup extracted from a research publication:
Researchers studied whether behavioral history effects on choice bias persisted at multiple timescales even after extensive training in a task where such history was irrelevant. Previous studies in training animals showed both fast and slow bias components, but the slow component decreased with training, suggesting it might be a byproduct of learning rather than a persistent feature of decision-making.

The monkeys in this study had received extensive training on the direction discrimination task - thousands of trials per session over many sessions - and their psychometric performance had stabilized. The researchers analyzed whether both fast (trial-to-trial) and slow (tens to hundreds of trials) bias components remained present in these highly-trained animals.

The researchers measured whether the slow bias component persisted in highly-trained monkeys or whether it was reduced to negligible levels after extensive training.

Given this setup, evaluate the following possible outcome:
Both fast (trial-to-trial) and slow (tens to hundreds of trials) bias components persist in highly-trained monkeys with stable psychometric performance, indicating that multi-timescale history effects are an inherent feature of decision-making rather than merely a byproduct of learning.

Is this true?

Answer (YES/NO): YES